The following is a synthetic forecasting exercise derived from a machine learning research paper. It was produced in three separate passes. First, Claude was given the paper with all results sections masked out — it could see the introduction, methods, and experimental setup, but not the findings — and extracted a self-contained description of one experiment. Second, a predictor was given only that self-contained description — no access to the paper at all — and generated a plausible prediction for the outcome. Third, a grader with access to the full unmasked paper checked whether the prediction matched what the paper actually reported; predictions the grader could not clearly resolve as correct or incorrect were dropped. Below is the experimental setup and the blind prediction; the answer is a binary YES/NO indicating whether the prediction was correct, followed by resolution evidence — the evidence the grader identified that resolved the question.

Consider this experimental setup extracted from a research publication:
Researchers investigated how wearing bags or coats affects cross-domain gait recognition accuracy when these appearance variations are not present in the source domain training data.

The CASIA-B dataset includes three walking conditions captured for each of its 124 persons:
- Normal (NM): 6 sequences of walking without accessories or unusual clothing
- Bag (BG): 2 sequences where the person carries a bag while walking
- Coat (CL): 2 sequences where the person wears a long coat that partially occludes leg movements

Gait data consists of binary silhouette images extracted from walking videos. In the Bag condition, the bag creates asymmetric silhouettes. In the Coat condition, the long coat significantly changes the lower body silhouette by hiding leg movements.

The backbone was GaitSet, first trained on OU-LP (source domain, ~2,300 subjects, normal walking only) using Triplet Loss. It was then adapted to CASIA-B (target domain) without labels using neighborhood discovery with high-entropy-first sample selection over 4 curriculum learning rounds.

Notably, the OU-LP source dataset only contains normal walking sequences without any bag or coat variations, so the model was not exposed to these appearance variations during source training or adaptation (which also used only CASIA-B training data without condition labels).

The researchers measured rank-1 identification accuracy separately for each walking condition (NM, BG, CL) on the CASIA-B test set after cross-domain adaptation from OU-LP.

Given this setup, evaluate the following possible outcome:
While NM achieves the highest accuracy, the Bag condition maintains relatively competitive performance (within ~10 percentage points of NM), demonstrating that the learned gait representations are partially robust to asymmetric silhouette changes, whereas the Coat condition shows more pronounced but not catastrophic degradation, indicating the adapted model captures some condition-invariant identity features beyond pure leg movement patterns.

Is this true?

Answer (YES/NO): NO